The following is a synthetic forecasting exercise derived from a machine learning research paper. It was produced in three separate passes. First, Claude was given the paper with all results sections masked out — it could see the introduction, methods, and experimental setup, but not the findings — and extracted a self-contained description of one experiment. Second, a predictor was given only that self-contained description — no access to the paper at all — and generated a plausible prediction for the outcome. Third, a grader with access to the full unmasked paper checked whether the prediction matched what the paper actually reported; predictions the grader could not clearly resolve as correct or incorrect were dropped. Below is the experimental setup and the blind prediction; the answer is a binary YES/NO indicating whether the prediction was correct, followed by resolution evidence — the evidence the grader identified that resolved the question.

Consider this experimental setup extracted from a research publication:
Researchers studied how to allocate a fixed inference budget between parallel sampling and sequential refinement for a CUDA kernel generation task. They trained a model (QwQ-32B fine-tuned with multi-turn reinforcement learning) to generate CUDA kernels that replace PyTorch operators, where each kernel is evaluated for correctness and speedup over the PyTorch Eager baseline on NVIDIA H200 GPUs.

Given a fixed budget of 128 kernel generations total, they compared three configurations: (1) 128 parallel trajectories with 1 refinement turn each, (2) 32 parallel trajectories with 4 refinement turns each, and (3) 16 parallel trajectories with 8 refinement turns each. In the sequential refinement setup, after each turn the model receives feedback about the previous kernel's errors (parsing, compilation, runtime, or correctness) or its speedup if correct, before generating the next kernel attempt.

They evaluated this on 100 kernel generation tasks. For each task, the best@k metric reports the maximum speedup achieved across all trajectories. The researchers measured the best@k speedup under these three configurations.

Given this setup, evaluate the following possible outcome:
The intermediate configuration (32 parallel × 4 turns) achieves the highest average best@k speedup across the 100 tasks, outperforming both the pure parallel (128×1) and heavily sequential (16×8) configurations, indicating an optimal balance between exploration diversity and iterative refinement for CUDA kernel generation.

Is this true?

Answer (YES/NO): NO